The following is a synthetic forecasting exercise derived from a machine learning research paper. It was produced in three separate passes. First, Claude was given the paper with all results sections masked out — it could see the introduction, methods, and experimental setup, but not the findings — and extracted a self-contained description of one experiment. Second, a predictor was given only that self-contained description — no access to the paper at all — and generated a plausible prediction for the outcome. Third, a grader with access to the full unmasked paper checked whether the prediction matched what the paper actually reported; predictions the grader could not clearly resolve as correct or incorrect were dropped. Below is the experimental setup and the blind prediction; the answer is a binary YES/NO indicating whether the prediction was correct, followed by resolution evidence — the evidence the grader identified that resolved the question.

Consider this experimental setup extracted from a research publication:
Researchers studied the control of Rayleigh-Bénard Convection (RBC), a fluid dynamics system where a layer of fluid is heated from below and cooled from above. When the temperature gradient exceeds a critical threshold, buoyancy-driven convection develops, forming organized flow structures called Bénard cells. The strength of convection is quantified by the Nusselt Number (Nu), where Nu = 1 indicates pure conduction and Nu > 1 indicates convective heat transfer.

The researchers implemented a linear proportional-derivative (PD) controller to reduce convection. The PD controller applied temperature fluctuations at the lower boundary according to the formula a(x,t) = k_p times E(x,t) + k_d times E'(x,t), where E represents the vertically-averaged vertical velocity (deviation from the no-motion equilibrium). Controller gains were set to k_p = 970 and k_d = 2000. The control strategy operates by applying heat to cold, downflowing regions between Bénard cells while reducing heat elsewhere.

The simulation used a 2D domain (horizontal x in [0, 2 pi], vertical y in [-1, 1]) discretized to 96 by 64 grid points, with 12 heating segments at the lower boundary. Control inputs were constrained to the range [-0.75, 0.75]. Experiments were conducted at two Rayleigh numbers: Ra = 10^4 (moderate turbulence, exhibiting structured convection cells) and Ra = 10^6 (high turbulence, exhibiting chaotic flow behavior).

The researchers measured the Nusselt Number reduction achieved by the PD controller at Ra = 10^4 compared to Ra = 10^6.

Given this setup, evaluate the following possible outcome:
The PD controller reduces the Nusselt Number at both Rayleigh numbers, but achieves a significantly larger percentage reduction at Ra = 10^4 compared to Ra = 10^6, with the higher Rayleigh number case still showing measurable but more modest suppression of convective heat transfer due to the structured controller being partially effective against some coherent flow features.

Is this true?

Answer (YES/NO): NO